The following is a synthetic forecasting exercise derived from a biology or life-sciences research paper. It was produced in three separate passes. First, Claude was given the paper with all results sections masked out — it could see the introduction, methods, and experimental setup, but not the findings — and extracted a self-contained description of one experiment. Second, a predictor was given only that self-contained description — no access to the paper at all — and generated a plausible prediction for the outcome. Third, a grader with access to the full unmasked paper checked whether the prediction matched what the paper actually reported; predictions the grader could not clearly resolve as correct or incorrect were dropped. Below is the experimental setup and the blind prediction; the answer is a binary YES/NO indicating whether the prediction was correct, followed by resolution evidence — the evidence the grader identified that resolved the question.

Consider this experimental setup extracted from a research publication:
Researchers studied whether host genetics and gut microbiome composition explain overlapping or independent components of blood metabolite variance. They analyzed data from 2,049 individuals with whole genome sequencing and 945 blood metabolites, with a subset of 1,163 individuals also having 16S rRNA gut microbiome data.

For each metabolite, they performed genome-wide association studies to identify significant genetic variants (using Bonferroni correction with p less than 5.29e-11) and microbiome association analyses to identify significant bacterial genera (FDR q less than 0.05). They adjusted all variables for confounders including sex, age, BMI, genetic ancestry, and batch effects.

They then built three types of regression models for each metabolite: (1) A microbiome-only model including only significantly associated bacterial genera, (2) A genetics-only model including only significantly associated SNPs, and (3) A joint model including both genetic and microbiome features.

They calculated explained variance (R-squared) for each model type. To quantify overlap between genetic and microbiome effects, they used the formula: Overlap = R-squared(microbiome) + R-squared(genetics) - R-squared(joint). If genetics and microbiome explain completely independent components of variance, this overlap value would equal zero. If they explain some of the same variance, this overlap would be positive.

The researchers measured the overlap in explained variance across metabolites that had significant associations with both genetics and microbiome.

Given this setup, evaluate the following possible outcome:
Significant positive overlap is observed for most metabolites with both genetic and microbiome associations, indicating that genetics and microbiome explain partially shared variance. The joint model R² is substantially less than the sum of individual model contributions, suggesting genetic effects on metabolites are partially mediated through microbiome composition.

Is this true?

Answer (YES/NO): NO